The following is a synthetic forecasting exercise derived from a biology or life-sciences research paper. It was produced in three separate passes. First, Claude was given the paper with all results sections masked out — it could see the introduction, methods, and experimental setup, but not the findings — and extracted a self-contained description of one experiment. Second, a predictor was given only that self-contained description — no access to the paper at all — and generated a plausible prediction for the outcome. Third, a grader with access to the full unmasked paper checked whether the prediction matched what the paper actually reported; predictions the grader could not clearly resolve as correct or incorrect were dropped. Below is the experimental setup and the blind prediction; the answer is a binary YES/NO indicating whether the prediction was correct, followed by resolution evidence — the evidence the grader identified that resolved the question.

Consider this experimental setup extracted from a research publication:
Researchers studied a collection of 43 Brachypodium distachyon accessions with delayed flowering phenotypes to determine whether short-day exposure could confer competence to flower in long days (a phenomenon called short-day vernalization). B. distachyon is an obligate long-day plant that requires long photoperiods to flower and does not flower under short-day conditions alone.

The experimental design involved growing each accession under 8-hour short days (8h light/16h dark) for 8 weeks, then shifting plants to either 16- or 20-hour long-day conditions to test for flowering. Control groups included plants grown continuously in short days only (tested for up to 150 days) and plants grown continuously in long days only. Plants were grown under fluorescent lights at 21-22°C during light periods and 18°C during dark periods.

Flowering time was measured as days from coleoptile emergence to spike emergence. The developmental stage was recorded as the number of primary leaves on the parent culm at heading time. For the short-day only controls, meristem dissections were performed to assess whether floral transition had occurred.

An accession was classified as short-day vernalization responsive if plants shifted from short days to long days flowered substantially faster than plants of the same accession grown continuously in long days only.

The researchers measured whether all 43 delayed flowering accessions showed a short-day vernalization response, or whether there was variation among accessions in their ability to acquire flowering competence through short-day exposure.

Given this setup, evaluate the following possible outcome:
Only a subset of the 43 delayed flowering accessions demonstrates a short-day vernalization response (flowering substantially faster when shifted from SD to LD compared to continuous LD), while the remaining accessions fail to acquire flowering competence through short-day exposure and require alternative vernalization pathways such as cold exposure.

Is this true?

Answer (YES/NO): NO